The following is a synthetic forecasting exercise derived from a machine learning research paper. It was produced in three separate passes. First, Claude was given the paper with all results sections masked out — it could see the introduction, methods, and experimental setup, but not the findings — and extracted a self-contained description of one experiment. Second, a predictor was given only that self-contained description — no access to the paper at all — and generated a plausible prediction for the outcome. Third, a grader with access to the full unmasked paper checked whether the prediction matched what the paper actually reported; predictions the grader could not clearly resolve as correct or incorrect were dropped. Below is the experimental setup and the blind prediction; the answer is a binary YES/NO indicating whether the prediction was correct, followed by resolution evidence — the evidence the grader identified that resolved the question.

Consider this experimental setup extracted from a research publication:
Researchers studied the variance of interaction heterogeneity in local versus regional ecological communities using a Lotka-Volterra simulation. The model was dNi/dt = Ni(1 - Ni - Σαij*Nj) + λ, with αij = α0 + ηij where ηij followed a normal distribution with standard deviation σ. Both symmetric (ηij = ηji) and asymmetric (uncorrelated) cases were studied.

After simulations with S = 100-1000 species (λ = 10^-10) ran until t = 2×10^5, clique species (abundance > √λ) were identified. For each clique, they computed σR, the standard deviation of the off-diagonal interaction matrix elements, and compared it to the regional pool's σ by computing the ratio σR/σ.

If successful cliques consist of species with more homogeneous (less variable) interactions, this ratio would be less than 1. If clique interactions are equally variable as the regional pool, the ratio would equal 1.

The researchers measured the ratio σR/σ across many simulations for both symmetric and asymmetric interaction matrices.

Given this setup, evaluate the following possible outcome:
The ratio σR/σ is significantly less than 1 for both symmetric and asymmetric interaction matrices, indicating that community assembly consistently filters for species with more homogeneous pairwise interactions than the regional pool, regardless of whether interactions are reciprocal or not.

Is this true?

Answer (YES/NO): NO